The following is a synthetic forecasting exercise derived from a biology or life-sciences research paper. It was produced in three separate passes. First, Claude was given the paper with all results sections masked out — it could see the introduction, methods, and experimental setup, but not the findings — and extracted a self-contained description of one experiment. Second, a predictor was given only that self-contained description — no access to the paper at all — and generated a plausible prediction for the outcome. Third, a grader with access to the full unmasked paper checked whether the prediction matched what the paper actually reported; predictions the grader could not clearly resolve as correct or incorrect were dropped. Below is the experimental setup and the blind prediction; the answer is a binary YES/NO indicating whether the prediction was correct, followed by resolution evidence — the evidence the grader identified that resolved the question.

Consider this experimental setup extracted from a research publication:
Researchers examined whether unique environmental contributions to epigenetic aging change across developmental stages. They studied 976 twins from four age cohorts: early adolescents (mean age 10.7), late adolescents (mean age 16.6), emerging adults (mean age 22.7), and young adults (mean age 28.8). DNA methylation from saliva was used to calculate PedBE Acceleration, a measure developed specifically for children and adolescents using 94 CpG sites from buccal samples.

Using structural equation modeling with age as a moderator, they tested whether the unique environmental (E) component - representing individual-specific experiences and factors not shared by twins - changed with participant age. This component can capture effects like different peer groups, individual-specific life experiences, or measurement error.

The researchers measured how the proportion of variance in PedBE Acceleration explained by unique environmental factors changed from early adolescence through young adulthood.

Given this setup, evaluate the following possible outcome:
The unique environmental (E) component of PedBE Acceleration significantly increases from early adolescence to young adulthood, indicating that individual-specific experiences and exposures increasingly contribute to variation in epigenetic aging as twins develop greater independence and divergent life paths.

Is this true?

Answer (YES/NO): YES